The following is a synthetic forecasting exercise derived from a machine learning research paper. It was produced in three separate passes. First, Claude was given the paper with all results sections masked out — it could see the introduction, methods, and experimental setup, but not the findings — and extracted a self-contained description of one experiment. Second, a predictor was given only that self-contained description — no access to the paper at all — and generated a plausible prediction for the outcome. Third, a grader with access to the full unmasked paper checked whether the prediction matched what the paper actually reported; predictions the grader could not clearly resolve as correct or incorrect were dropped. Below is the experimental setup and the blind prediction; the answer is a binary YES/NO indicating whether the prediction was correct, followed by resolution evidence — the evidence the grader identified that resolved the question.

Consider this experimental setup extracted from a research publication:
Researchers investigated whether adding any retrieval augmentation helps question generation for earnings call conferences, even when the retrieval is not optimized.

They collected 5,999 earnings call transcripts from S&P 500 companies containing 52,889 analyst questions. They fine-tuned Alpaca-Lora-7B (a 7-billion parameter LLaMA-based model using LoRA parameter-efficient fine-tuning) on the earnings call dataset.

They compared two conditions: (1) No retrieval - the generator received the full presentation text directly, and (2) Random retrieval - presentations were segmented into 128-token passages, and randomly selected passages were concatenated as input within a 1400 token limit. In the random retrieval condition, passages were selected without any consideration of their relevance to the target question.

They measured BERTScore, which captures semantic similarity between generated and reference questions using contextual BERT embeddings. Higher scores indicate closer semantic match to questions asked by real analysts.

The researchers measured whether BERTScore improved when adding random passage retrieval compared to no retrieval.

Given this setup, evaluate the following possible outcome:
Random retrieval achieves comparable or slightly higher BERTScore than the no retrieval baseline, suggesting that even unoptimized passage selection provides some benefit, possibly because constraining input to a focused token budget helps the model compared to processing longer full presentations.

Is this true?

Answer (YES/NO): YES